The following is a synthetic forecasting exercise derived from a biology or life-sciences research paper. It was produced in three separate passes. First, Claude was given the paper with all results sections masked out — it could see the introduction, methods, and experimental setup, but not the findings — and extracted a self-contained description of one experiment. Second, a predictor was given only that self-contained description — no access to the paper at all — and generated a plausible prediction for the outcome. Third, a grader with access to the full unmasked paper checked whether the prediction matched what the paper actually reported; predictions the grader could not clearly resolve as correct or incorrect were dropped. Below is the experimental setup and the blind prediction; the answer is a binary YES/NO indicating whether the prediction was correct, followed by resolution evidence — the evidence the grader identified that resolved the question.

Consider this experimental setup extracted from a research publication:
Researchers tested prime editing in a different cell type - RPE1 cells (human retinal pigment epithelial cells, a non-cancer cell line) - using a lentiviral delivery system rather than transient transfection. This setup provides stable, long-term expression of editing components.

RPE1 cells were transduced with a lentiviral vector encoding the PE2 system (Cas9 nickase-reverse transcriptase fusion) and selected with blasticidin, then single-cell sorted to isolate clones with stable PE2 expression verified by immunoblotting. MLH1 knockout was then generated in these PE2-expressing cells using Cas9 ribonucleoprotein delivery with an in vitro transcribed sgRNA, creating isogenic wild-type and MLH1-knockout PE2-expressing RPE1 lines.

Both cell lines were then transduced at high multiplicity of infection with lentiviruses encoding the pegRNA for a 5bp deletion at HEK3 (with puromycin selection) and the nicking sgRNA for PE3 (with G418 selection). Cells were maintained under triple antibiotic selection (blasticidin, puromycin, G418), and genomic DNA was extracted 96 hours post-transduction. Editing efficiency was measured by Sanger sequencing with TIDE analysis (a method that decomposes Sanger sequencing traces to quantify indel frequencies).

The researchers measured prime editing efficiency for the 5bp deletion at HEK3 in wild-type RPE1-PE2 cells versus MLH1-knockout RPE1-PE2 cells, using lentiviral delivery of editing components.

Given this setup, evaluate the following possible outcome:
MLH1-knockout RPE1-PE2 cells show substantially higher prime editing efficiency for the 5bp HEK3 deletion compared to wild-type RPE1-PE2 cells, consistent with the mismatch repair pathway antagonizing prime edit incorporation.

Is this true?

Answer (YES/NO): YES